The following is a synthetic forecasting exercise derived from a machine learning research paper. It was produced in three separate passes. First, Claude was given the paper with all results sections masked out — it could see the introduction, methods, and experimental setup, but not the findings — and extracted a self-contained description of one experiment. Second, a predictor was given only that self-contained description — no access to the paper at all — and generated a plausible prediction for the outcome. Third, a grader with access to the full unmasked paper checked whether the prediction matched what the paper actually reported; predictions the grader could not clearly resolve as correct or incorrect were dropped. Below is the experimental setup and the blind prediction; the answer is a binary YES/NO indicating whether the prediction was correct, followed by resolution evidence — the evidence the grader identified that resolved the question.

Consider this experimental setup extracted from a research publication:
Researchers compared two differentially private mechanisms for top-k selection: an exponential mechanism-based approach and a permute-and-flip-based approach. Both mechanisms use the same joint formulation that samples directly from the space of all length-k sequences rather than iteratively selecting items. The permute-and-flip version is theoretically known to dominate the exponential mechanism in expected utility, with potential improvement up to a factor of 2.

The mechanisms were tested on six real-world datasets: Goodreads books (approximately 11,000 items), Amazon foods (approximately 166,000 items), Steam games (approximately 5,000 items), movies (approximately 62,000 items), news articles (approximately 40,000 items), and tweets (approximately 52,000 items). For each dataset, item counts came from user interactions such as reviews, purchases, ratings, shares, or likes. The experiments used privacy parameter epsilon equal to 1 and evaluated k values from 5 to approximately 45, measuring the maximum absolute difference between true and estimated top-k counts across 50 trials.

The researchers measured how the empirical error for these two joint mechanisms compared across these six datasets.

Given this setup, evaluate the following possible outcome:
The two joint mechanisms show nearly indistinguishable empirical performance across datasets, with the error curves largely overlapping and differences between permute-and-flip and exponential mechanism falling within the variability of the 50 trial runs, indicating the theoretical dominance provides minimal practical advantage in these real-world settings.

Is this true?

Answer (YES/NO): YES